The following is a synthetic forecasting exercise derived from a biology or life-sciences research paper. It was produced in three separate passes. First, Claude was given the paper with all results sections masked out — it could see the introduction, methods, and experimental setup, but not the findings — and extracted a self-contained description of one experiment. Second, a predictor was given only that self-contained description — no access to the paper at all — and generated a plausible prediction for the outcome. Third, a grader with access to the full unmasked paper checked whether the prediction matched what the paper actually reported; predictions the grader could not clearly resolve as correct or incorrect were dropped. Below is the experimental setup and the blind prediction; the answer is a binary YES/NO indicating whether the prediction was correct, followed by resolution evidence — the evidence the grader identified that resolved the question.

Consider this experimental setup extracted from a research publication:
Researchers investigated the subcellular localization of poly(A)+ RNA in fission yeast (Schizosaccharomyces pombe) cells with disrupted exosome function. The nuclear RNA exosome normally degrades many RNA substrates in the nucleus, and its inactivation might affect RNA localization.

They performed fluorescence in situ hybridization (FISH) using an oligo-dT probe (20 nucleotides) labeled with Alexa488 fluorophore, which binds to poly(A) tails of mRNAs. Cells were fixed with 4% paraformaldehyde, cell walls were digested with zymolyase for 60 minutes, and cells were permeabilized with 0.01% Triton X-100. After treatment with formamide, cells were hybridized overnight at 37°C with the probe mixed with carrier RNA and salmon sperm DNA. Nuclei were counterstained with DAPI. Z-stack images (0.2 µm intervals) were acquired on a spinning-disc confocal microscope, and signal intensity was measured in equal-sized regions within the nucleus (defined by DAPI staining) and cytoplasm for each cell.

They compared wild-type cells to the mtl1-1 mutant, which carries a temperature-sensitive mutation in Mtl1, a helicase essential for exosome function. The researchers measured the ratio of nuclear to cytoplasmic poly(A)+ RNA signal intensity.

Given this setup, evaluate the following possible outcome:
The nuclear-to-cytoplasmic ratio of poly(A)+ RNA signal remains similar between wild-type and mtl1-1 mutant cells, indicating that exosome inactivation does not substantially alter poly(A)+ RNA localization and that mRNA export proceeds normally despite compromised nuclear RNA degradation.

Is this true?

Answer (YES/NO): NO